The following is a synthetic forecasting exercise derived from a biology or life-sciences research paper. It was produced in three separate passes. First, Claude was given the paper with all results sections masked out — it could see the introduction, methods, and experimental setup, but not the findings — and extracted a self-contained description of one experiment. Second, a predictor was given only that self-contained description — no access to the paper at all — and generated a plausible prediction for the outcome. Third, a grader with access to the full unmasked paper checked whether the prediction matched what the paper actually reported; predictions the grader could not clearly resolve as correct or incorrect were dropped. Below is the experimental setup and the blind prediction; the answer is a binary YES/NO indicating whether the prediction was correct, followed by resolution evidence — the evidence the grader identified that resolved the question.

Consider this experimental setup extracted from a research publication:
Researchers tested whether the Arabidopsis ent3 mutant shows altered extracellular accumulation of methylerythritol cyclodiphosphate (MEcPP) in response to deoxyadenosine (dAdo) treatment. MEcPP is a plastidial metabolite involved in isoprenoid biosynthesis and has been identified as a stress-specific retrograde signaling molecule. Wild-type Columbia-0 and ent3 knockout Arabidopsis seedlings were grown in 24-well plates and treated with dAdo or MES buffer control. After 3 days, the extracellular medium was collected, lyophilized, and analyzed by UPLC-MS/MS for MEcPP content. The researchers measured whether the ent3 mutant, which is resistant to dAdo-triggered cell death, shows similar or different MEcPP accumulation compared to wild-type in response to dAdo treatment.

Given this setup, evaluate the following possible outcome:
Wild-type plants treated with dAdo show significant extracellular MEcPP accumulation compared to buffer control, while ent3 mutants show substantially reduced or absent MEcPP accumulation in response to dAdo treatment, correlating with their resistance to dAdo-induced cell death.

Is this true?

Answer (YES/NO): YES